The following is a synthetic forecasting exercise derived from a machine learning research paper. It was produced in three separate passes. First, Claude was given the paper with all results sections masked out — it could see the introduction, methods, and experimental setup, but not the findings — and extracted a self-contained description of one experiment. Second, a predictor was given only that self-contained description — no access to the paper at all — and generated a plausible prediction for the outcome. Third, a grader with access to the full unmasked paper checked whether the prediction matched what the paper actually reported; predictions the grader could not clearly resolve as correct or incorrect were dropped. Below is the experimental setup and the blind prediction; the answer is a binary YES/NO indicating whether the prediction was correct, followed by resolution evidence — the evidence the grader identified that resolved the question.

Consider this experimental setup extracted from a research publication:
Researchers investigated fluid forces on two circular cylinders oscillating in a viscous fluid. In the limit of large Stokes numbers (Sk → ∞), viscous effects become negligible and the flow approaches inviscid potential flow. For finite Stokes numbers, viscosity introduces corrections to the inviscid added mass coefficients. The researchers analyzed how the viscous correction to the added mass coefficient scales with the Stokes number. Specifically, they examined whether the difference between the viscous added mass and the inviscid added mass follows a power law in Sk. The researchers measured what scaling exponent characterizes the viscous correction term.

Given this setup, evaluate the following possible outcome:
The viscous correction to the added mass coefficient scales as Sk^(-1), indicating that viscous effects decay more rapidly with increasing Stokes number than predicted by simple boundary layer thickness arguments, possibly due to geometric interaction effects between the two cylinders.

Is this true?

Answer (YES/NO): NO